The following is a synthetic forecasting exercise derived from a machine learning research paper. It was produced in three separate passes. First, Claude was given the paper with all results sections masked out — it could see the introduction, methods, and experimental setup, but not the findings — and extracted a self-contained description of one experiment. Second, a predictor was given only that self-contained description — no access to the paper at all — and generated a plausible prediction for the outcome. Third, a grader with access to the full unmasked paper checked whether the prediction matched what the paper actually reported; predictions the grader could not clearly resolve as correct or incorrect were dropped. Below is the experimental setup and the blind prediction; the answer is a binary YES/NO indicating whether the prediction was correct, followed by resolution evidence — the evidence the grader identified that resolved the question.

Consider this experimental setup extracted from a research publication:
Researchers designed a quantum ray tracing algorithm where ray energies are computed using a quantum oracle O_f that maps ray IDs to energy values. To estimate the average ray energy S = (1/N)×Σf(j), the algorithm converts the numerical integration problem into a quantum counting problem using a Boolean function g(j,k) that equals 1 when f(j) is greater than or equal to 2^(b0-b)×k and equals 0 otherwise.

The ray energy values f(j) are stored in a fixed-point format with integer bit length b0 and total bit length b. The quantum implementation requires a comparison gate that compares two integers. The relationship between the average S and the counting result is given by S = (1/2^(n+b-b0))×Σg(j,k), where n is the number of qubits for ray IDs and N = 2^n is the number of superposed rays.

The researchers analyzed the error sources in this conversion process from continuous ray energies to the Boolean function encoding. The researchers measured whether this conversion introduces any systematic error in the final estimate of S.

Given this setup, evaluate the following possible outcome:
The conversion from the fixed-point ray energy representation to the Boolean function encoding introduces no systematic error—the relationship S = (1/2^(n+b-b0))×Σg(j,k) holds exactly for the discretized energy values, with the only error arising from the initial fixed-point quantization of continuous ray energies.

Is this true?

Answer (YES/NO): YES